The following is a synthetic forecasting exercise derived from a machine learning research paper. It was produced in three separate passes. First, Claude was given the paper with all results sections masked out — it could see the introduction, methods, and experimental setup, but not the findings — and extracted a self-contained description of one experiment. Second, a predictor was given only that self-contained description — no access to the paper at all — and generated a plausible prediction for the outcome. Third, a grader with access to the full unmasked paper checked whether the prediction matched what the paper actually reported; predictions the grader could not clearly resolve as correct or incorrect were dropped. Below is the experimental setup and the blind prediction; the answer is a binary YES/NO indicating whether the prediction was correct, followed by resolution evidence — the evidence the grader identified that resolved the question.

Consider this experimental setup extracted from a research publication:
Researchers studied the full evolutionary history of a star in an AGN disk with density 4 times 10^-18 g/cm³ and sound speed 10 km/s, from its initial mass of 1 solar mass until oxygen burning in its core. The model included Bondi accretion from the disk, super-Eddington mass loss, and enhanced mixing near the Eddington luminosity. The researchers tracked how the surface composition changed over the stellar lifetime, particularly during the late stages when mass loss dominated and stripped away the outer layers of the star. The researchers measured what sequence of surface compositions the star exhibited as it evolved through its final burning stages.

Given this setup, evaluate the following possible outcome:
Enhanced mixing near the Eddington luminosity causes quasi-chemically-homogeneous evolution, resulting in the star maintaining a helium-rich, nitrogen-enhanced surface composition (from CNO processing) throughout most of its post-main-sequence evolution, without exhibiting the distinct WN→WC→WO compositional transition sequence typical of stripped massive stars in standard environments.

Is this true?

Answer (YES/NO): NO